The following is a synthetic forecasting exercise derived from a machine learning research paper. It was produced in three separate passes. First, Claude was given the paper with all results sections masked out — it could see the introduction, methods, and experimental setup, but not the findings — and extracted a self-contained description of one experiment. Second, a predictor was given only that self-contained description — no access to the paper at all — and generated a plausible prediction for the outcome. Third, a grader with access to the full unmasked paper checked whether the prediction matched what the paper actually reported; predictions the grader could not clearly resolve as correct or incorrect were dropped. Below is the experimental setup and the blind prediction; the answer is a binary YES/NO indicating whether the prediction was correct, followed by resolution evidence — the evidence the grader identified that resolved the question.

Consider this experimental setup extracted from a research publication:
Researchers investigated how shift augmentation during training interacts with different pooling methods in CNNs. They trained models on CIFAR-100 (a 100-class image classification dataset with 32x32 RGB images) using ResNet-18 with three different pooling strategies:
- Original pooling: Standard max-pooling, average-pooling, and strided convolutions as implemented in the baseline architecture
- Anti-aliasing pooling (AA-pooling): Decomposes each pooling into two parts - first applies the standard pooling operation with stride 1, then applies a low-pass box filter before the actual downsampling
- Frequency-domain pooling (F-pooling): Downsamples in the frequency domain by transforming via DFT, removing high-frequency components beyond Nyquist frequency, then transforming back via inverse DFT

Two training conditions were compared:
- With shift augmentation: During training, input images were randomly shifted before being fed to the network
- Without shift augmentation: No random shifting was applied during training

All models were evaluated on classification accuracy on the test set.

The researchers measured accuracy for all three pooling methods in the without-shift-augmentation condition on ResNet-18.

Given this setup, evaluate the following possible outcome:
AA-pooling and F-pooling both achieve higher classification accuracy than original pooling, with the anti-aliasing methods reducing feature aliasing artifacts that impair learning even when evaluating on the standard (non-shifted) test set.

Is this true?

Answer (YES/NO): YES